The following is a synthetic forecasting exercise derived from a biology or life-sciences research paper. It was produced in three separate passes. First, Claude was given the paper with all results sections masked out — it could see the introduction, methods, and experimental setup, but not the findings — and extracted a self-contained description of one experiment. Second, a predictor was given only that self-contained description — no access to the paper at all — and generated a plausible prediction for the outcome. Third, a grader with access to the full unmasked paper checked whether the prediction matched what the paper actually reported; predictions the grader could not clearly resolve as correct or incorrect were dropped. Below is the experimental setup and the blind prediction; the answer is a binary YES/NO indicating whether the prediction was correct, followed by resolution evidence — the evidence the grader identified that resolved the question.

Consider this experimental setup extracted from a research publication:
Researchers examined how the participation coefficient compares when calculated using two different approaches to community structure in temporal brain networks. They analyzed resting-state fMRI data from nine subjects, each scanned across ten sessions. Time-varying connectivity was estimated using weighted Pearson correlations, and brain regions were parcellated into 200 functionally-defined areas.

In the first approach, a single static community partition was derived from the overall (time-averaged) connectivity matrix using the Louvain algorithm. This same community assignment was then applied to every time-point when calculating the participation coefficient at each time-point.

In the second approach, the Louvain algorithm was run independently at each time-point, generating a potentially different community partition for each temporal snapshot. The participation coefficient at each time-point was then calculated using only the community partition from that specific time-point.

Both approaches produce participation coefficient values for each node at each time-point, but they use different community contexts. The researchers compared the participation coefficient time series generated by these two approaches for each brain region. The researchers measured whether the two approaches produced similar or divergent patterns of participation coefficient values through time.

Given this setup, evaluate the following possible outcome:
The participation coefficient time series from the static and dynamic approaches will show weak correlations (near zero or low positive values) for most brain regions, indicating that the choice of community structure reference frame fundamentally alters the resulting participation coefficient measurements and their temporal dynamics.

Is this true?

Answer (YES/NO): YES